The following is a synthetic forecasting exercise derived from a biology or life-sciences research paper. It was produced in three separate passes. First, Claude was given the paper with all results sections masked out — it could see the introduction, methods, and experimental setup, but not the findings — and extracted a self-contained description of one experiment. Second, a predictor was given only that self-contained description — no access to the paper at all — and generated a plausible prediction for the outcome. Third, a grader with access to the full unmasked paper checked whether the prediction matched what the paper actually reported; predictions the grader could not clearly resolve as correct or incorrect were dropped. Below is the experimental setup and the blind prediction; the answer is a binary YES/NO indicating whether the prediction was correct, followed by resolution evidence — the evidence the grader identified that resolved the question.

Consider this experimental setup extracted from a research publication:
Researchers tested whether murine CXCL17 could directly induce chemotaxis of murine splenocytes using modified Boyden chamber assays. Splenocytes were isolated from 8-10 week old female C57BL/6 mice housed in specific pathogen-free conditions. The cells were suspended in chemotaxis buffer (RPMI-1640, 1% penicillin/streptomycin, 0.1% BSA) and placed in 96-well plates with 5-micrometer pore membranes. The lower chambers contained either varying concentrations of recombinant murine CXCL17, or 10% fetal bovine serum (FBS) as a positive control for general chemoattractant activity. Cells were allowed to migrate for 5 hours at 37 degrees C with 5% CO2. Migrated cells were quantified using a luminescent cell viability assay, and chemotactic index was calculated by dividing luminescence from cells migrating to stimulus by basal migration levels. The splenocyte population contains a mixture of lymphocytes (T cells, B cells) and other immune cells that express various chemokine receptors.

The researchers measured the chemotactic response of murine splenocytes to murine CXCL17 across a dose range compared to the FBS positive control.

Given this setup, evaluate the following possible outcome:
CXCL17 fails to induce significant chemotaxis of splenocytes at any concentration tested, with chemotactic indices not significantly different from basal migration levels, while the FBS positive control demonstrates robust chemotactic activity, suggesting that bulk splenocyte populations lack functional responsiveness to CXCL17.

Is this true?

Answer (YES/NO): NO